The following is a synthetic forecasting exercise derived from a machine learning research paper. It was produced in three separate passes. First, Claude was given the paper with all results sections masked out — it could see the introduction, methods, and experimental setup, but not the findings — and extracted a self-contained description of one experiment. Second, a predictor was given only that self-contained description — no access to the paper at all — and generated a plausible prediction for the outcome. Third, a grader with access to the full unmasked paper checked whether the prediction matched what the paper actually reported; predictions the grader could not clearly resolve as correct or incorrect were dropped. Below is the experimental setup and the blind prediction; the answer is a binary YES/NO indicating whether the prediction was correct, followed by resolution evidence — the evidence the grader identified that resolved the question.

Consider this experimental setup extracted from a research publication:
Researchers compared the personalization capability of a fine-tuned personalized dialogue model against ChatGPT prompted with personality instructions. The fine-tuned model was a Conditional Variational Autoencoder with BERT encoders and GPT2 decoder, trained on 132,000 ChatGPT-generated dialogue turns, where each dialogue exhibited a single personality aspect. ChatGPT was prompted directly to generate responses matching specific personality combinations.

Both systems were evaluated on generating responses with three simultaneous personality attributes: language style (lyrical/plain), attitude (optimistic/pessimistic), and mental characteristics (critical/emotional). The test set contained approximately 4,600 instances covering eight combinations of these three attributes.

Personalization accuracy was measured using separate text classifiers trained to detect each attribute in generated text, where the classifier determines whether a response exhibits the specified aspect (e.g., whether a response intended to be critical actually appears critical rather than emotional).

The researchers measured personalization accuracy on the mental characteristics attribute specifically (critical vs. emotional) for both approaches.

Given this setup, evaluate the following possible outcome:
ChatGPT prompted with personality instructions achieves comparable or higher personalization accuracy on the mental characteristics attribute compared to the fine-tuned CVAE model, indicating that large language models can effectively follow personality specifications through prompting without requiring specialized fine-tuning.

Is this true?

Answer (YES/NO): NO